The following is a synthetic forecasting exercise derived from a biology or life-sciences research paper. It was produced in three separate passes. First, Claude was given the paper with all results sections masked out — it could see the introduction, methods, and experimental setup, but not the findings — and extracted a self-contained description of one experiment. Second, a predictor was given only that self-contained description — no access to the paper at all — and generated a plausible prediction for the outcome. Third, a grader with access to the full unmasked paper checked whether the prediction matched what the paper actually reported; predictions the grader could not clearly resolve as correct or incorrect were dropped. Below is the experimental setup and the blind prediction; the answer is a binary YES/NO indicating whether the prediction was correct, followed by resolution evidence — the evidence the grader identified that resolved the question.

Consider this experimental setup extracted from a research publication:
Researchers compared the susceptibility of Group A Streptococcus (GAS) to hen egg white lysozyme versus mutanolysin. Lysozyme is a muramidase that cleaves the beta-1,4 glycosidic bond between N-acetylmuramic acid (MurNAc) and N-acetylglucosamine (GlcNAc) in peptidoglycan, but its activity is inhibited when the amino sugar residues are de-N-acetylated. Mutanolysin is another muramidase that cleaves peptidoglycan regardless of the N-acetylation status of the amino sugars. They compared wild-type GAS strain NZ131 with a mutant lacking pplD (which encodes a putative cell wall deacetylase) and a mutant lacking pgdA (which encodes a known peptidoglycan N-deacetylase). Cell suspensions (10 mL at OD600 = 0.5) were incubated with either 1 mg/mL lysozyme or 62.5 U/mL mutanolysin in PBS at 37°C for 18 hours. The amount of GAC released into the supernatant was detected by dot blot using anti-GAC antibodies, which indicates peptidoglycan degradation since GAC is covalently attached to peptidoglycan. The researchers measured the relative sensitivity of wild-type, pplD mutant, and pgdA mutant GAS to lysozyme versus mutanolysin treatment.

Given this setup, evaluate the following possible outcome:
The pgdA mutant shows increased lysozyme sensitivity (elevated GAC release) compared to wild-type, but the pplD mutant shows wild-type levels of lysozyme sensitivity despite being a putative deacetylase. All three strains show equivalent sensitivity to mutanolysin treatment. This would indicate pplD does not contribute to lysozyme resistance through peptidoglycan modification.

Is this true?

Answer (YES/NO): YES